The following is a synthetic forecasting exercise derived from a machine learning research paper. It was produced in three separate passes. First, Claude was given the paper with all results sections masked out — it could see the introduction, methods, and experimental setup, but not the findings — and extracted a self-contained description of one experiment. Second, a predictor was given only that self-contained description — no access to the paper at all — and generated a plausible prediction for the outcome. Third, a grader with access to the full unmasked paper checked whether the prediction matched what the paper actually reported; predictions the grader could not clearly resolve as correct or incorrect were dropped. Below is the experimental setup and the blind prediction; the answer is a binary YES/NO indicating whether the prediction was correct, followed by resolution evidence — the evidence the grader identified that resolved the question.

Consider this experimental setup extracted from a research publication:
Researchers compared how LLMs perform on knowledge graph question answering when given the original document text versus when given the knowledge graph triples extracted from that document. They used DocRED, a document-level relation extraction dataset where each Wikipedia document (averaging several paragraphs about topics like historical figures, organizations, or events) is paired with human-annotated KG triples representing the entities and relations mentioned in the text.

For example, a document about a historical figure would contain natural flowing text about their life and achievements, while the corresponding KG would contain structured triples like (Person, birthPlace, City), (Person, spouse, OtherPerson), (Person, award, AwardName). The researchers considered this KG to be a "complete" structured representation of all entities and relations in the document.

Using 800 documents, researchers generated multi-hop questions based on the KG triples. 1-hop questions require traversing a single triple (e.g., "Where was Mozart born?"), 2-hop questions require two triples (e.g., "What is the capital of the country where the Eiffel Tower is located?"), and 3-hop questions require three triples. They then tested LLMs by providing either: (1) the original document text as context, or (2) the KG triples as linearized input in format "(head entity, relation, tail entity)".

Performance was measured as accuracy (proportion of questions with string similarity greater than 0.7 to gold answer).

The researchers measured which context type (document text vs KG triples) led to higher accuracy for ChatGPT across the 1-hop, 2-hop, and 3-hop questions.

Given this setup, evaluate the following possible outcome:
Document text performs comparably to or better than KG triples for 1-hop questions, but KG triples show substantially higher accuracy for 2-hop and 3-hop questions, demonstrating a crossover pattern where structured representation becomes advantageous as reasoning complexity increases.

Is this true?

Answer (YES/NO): NO